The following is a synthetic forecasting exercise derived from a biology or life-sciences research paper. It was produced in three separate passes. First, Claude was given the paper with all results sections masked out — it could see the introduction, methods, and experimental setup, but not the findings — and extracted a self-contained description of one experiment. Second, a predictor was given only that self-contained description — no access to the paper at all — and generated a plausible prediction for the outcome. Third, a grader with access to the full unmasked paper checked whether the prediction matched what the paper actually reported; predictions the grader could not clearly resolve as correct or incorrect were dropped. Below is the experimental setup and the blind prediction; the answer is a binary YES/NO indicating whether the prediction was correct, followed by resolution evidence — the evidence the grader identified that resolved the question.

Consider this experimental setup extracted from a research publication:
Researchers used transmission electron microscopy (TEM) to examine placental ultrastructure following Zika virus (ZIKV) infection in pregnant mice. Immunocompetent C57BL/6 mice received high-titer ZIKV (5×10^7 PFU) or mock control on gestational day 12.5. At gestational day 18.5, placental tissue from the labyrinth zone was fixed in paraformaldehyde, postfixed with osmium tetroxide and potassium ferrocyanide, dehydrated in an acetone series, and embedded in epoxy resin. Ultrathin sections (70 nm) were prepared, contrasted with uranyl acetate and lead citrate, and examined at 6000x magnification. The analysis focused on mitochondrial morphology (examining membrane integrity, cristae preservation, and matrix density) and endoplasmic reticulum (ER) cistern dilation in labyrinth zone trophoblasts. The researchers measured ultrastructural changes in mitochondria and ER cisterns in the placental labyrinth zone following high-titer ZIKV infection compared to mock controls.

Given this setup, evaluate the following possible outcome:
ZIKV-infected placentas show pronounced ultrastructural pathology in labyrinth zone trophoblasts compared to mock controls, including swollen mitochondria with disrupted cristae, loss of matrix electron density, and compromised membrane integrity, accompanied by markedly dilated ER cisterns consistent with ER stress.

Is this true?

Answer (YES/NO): YES